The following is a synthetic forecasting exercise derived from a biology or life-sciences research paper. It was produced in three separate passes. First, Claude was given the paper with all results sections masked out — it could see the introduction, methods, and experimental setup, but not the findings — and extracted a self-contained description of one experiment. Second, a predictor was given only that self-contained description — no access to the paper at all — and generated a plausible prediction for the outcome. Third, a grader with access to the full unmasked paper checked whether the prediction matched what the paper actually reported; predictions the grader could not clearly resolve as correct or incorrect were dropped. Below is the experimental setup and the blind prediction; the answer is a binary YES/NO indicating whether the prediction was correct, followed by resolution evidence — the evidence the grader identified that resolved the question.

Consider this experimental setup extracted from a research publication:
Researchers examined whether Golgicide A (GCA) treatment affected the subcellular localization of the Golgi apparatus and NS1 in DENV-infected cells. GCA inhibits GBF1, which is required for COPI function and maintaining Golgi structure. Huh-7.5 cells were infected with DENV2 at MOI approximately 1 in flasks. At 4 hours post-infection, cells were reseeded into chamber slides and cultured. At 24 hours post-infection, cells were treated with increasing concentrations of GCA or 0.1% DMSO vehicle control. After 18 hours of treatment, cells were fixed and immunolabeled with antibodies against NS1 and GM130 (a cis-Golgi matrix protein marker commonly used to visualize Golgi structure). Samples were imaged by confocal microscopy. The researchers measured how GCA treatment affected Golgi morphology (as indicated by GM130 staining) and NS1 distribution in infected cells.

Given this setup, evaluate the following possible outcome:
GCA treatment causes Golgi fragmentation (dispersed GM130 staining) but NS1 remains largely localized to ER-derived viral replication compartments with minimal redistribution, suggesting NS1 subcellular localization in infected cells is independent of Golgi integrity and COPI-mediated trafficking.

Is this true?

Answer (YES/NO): NO